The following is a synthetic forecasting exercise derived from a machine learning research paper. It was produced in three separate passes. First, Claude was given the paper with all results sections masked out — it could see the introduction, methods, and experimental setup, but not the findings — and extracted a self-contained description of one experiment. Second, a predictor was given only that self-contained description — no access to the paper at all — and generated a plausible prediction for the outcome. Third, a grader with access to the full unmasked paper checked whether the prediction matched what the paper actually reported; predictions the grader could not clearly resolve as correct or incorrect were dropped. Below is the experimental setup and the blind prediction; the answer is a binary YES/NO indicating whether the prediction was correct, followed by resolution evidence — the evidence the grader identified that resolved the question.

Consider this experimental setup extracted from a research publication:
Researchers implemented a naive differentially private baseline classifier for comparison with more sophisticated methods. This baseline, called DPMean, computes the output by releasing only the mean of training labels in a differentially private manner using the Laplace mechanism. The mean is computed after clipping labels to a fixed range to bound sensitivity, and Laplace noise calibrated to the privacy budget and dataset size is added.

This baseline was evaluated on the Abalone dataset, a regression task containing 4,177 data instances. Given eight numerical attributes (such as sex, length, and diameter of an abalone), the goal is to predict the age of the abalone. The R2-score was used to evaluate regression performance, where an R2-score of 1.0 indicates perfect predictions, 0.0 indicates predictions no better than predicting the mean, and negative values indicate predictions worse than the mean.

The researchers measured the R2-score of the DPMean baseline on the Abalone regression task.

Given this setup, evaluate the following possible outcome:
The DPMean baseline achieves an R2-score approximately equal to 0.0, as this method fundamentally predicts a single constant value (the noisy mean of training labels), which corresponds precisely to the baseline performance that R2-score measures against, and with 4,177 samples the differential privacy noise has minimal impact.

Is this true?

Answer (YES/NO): YES